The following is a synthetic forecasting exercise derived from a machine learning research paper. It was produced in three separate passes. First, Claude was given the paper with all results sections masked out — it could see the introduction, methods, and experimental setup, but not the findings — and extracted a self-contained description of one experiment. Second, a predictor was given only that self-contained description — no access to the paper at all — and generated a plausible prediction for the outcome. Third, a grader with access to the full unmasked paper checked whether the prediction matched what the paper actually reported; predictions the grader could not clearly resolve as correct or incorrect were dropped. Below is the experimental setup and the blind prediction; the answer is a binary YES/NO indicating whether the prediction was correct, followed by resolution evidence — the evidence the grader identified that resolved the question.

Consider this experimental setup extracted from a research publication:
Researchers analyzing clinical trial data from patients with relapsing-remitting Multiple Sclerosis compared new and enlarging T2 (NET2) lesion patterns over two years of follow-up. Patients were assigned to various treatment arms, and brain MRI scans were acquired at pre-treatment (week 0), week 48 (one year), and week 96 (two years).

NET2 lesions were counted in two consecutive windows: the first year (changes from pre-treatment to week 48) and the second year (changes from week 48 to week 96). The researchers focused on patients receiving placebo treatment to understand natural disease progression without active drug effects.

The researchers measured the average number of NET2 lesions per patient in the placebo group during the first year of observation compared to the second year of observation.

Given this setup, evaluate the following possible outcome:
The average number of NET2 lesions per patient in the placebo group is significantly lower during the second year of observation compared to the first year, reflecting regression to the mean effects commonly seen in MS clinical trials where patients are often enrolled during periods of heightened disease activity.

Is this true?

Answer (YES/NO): YES